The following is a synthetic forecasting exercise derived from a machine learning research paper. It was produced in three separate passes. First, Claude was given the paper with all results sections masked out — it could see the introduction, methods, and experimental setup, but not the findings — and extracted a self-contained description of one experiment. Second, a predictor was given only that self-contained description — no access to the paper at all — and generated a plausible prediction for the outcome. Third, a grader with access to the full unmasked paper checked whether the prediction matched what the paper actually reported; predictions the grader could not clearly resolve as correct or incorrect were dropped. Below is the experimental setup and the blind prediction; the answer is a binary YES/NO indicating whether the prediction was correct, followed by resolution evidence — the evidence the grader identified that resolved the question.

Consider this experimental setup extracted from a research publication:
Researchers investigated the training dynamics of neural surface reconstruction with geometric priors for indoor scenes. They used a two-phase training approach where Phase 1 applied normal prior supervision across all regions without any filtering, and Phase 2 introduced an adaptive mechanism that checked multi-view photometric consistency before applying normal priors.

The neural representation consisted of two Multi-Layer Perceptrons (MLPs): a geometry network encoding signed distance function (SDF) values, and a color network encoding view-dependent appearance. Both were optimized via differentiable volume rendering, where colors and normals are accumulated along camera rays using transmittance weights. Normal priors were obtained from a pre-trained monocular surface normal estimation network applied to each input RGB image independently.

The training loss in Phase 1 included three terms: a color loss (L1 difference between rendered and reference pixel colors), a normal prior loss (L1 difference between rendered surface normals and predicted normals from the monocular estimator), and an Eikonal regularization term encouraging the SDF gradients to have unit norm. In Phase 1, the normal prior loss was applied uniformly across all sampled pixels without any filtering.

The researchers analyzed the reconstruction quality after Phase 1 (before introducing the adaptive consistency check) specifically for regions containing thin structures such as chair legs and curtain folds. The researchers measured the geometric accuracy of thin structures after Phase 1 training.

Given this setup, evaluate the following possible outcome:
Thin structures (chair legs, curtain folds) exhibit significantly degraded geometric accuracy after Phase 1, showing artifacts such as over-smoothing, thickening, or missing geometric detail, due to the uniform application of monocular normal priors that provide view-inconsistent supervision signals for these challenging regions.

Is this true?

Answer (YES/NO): YES